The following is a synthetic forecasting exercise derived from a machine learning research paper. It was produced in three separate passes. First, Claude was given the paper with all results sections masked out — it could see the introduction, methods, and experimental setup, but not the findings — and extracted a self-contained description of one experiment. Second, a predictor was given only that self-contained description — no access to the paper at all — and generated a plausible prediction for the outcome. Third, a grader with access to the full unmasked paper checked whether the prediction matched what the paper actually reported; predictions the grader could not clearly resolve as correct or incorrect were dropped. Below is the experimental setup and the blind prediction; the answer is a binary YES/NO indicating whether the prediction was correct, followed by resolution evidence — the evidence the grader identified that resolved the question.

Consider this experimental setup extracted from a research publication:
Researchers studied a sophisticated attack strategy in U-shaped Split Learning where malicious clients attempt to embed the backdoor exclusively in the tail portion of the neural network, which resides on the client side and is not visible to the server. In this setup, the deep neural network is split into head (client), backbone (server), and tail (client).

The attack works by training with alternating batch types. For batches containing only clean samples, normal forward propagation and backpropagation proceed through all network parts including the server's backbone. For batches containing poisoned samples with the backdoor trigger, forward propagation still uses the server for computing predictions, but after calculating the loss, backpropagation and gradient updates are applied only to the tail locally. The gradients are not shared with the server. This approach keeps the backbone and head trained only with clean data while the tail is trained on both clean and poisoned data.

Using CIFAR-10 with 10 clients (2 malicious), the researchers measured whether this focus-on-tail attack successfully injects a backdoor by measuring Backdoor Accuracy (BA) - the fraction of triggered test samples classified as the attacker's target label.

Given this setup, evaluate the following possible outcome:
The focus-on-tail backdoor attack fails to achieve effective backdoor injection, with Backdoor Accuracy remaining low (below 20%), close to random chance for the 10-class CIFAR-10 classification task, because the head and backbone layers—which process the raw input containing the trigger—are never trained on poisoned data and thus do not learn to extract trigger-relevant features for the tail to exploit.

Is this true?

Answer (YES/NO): NO